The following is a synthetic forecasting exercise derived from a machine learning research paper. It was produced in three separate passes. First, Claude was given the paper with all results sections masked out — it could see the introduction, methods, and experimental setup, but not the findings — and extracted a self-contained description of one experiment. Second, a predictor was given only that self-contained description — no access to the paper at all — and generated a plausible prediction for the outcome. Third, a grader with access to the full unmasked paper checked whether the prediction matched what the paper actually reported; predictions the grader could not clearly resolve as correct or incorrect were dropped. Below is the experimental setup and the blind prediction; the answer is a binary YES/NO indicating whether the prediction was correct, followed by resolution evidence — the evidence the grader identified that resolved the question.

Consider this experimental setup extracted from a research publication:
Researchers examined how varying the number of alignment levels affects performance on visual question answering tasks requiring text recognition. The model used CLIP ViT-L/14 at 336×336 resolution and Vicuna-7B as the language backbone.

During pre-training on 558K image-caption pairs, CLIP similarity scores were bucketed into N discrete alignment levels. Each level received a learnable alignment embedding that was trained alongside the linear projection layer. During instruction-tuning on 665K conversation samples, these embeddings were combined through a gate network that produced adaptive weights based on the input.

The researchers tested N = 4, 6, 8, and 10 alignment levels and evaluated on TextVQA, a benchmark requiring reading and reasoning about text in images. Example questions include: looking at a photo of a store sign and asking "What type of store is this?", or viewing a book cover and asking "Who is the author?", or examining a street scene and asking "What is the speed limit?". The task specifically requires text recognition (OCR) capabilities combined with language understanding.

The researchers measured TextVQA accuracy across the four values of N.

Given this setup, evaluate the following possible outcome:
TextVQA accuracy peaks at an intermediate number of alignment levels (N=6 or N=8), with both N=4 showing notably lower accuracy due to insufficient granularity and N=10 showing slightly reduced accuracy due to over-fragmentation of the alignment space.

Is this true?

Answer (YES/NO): NO